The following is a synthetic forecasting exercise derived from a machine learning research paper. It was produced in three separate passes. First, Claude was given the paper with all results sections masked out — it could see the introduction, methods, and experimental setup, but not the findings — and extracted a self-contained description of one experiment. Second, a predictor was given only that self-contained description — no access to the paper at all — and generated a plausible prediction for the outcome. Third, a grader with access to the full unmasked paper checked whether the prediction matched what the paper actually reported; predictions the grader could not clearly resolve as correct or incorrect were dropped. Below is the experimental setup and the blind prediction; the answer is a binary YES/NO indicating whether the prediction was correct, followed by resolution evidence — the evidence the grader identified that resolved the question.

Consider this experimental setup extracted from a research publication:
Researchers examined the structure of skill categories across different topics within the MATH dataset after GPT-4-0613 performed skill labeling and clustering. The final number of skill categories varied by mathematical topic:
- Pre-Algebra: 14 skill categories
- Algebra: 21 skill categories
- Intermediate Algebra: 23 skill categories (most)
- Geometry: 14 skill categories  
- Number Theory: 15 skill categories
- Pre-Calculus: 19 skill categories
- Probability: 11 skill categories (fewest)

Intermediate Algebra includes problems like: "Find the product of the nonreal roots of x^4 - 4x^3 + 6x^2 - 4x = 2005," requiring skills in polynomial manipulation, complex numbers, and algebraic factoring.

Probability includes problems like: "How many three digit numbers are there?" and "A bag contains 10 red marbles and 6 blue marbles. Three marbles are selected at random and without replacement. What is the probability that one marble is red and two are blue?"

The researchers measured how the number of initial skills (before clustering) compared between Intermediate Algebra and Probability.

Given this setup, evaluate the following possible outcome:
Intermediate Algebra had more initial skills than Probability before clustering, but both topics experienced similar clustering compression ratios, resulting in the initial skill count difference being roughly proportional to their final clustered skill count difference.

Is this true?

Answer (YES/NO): YES